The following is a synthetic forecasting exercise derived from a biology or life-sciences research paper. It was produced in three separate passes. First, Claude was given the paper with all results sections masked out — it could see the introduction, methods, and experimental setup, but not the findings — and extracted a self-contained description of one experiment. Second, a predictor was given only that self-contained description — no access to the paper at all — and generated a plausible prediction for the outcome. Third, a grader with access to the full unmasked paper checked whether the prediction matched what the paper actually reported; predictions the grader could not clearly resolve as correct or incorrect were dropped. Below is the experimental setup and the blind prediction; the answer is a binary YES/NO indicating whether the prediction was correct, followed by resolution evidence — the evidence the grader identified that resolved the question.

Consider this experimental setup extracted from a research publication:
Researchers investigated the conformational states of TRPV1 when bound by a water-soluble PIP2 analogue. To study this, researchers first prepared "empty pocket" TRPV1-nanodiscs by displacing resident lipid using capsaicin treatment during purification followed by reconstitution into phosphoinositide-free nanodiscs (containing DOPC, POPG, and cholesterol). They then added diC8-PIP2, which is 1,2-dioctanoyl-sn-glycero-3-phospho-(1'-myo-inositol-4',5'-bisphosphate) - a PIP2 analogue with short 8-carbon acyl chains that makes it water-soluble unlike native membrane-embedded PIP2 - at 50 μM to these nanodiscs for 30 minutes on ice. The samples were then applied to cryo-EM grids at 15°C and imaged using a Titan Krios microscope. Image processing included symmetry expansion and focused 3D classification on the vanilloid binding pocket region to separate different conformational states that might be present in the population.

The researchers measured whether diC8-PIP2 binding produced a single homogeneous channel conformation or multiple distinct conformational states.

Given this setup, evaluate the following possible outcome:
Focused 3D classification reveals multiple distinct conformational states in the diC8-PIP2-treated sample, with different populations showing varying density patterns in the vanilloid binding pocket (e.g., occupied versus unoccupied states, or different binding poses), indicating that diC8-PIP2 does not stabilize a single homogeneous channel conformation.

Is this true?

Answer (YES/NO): YES